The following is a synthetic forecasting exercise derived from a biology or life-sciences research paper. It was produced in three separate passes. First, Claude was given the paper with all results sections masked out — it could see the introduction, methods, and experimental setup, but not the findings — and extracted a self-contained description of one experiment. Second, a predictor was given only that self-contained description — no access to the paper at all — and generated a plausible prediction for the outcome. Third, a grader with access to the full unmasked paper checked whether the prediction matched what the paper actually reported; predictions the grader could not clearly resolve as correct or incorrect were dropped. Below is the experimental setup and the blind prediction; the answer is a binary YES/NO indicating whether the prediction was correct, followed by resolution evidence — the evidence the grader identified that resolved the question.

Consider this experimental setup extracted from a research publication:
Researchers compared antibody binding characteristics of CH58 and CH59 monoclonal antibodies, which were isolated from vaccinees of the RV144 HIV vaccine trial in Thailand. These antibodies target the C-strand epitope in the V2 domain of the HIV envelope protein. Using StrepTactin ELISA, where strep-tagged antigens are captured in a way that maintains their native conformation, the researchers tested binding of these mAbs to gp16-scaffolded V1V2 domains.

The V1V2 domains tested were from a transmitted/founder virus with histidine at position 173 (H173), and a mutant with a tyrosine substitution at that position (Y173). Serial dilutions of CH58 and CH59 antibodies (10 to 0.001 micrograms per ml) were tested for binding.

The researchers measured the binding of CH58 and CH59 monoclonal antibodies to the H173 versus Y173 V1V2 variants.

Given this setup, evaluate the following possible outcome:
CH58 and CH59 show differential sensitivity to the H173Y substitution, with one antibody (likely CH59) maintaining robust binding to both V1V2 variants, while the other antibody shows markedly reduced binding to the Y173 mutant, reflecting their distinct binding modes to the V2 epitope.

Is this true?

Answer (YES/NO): NO